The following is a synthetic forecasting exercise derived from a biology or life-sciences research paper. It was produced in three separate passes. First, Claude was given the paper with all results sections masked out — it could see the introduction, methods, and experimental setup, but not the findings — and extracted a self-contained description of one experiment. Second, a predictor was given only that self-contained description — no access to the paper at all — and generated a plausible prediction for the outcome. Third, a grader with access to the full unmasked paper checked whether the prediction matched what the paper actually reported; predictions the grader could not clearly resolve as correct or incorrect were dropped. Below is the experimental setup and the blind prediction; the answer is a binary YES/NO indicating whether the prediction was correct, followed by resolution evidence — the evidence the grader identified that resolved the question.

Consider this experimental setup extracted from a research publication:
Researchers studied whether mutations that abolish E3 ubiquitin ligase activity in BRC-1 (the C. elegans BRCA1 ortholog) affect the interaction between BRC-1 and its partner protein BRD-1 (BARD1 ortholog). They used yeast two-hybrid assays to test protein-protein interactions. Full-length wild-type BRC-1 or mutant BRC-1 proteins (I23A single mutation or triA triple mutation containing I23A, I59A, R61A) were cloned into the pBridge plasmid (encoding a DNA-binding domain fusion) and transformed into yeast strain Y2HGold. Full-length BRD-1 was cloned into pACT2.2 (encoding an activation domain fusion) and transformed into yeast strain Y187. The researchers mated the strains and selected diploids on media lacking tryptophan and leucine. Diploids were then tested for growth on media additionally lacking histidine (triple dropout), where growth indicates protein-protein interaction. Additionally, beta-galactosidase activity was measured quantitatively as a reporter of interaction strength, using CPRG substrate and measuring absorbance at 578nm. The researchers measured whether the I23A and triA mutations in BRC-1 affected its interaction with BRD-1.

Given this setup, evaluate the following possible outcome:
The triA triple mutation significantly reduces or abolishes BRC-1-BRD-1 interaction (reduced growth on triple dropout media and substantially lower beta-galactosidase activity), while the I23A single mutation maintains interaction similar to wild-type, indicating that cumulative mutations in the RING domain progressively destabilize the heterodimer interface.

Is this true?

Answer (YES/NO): NO